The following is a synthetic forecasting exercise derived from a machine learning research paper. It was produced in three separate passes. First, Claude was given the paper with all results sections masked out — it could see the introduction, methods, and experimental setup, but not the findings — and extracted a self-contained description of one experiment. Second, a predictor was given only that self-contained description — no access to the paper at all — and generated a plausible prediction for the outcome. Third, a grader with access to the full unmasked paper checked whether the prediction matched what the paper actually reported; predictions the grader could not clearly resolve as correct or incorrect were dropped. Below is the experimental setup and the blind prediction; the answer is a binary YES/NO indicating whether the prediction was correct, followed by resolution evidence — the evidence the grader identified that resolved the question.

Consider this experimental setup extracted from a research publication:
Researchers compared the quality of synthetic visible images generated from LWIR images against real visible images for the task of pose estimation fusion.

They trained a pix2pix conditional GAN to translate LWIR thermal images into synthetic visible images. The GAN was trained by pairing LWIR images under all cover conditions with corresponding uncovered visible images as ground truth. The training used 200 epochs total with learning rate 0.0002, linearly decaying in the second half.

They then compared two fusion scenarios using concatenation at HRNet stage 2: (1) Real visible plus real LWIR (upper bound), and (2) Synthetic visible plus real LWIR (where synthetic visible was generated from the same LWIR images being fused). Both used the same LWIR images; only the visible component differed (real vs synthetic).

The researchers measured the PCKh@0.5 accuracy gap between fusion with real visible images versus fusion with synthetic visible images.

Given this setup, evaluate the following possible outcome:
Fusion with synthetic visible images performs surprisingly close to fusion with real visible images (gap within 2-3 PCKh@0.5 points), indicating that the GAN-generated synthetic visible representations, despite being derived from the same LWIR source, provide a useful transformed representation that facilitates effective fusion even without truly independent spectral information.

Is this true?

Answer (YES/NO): NO